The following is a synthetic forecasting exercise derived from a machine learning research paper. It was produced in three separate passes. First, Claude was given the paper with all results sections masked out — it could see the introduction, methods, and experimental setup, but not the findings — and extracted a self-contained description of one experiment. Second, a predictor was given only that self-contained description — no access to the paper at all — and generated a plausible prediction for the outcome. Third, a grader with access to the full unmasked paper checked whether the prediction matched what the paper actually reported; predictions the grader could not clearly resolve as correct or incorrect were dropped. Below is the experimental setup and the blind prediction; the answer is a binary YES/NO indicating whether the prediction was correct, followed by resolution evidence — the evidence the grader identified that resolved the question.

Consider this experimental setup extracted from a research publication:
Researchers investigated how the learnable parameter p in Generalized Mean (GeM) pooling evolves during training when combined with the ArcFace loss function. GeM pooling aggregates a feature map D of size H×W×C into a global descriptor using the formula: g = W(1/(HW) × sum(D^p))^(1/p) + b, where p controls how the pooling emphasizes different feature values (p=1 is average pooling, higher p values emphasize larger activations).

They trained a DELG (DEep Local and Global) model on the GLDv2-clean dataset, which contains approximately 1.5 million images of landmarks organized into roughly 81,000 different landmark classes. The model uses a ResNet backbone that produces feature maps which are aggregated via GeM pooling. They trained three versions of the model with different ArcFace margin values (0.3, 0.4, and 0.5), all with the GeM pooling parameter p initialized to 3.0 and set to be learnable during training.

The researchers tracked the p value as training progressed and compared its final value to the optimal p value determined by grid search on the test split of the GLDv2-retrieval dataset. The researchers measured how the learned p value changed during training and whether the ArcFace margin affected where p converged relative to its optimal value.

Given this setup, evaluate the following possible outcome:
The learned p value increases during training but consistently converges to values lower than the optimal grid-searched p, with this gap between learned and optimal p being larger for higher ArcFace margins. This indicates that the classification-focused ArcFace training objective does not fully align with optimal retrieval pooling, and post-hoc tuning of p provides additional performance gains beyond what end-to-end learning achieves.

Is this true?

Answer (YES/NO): NO